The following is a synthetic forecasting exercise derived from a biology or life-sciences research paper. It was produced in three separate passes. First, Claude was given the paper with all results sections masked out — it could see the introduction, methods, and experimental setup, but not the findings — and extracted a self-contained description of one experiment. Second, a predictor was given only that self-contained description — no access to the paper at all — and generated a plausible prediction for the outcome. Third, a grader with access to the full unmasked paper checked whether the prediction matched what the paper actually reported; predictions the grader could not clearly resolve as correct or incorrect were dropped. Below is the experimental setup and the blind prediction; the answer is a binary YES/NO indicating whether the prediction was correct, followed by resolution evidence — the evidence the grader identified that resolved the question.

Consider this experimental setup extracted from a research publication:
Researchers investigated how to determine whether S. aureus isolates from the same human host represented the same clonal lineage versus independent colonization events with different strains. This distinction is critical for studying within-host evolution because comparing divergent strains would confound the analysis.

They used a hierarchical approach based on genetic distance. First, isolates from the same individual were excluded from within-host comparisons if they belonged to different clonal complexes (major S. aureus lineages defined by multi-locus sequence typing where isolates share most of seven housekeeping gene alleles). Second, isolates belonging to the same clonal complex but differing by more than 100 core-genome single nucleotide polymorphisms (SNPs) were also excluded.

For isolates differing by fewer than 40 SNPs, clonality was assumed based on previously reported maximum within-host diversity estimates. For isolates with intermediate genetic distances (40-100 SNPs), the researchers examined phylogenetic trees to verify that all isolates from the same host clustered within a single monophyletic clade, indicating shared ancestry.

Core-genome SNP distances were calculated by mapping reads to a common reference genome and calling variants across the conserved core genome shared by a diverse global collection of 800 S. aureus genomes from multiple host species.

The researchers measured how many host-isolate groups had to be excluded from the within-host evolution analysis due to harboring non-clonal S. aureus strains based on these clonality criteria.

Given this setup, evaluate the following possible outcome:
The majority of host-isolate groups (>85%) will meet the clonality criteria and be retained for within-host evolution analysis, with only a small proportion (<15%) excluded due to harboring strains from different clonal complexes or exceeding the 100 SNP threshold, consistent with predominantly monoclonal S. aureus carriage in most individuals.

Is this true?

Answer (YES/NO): YES